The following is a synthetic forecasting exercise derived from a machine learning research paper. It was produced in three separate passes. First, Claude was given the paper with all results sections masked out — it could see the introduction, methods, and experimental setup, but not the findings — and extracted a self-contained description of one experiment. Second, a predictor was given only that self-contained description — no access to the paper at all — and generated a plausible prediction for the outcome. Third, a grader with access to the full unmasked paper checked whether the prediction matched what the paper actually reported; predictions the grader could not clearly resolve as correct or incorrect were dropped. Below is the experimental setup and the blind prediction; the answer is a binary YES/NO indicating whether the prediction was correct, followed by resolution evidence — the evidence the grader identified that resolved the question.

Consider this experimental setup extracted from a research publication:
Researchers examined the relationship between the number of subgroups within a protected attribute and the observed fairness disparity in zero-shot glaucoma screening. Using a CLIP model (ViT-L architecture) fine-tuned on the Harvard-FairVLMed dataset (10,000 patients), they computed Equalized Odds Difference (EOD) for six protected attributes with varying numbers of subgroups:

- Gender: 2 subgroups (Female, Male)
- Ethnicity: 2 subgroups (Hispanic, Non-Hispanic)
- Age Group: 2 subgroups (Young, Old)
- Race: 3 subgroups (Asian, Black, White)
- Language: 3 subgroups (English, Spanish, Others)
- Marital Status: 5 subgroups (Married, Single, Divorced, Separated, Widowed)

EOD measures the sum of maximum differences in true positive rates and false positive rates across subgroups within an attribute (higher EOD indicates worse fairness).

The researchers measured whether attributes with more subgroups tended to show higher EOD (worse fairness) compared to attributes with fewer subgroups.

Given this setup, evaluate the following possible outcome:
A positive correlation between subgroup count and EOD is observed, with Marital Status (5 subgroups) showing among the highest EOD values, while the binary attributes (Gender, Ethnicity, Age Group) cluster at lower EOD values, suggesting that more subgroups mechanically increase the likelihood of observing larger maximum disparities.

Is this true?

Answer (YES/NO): NO